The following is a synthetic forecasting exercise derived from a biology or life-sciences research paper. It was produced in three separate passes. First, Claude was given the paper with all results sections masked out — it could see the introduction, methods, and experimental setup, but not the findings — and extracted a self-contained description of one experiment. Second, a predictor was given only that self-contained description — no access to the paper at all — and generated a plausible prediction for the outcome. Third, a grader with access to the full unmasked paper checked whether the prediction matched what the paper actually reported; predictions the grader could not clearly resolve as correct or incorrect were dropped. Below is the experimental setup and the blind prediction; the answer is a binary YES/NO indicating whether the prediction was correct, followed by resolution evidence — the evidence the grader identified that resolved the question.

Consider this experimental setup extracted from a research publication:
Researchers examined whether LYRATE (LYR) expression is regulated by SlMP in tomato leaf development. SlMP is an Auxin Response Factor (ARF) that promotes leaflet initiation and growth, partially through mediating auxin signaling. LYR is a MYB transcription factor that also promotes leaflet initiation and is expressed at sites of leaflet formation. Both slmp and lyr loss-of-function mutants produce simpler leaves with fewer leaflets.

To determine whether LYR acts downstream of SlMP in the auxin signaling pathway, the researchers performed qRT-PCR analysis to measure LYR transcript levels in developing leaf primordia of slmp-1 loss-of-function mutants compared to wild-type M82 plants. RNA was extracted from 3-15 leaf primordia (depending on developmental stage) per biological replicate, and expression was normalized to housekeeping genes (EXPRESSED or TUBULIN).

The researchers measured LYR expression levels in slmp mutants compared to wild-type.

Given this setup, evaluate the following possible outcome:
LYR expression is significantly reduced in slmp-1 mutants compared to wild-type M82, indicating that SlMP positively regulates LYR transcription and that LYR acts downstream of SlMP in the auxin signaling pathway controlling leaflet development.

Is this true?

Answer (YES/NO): NO